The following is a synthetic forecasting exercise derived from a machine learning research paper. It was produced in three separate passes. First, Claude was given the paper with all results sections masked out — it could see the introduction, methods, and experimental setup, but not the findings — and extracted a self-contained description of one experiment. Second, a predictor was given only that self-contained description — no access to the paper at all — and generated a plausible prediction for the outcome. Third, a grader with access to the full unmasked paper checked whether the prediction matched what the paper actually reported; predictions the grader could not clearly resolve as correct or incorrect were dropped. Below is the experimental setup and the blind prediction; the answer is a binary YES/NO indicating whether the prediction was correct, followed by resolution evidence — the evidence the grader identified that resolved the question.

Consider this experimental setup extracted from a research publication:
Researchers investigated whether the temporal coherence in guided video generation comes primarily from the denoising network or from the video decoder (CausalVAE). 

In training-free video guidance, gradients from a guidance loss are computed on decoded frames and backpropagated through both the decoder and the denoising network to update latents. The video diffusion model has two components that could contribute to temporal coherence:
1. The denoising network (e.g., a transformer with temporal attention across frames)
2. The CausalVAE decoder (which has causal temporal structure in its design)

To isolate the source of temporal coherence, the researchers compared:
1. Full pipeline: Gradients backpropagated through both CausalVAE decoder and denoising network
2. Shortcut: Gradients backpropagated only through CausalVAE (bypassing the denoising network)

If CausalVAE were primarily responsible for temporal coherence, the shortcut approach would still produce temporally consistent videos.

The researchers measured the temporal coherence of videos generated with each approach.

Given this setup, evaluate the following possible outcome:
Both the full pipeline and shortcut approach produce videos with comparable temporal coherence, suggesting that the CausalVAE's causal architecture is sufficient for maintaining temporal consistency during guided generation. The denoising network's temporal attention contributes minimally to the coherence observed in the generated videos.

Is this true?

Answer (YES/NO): NO